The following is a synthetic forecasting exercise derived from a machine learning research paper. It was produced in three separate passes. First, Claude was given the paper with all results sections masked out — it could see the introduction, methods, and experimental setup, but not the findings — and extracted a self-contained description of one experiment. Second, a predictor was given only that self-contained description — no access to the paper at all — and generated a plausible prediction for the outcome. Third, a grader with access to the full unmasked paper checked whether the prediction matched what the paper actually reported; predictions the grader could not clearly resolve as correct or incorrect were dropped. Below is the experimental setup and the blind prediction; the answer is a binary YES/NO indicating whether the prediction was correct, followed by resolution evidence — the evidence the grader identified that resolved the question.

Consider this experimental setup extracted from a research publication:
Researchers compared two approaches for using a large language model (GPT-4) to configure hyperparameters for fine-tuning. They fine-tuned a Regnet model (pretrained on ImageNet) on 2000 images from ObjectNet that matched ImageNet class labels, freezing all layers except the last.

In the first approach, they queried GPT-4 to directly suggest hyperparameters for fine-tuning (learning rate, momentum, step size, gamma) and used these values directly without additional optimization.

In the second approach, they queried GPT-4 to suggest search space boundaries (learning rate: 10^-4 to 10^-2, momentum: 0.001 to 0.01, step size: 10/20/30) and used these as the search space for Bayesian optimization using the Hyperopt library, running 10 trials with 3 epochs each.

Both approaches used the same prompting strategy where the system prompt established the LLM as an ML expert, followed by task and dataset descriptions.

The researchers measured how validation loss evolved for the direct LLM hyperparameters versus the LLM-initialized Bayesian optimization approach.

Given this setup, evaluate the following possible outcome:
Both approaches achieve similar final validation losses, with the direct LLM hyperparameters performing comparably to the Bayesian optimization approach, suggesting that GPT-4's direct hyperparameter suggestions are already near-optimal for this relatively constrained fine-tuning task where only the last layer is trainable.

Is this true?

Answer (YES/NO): NO